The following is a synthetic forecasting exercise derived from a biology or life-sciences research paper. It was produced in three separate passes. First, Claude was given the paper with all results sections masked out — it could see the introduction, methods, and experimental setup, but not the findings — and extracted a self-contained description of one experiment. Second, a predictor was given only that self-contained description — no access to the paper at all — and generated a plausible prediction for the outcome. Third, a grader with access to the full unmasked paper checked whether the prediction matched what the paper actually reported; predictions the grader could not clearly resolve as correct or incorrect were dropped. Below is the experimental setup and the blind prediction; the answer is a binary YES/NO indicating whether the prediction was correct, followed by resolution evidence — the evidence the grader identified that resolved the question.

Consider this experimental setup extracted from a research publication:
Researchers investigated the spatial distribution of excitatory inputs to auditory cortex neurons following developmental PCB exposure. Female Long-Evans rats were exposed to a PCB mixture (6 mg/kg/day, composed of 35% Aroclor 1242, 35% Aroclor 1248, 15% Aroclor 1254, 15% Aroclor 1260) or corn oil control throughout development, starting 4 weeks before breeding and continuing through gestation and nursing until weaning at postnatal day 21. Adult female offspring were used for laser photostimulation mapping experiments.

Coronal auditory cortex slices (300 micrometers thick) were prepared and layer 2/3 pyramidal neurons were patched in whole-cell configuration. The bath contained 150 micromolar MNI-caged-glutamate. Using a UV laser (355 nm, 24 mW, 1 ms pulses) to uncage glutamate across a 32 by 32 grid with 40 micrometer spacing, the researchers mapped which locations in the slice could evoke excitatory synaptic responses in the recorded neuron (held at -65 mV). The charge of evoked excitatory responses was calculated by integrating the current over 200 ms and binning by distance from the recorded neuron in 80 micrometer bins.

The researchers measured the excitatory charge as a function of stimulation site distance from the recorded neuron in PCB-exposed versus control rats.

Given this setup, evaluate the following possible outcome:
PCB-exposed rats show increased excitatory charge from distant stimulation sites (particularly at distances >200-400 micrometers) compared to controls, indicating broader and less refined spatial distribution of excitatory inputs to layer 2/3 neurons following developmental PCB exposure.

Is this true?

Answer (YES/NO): YES